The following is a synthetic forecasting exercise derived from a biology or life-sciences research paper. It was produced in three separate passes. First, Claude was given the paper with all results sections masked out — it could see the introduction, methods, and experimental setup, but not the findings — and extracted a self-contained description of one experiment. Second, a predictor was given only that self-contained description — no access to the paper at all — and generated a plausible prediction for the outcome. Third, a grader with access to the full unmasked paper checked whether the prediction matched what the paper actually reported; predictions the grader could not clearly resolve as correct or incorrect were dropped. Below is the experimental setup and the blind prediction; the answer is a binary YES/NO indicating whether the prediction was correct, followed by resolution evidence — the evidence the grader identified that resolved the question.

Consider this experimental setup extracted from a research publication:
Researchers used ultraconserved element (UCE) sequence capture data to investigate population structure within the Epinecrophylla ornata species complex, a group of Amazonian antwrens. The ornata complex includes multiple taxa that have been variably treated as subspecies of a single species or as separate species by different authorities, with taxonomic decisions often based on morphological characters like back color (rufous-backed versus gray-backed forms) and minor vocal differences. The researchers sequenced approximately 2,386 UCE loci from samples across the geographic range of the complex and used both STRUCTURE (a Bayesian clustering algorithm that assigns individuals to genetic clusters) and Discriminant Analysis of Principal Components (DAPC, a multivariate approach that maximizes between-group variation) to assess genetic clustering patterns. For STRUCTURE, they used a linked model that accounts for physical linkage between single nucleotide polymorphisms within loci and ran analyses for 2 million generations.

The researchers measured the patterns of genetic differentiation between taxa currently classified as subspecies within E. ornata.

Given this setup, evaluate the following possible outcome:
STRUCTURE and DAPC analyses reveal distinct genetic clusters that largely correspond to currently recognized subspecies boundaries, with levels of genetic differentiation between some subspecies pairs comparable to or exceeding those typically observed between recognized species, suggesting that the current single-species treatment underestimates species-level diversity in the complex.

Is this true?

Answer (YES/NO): NO